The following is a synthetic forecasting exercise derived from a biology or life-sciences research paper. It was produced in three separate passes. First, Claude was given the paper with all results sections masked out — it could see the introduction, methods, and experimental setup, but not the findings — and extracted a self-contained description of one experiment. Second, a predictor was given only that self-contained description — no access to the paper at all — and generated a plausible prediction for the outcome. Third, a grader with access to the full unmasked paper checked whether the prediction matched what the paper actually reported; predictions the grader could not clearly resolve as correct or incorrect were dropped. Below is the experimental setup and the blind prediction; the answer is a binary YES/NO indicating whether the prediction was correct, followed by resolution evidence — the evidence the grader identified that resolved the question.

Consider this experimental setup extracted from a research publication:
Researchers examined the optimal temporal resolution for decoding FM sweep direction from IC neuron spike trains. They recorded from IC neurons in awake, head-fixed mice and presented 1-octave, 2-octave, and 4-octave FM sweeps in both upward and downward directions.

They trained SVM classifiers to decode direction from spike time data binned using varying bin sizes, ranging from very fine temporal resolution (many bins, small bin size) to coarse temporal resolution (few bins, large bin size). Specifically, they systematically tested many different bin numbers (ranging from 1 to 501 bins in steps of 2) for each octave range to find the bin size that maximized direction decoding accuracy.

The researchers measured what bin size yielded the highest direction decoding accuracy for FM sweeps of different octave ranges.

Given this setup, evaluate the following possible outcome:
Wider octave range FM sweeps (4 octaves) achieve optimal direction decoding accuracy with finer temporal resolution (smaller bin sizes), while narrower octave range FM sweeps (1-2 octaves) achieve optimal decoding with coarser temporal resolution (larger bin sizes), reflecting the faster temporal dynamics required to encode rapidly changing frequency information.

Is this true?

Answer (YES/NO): NO